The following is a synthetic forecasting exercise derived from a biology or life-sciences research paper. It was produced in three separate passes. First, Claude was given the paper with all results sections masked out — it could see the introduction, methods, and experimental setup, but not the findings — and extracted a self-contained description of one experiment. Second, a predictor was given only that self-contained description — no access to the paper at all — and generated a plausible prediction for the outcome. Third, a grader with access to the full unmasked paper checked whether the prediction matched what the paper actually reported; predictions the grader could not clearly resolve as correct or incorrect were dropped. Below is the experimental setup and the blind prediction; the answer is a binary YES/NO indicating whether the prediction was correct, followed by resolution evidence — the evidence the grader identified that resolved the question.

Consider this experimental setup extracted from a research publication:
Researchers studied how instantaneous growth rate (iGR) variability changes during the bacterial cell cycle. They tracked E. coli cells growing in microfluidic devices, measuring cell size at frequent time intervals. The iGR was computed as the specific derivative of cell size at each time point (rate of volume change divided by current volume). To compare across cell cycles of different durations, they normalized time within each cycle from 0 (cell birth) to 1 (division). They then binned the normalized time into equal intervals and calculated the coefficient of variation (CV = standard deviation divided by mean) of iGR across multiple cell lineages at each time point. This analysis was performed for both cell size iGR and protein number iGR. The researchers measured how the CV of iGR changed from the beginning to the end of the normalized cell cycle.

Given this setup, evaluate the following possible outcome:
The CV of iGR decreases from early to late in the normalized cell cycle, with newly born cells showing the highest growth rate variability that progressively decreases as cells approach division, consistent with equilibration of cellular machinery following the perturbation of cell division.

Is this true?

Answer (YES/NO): YES